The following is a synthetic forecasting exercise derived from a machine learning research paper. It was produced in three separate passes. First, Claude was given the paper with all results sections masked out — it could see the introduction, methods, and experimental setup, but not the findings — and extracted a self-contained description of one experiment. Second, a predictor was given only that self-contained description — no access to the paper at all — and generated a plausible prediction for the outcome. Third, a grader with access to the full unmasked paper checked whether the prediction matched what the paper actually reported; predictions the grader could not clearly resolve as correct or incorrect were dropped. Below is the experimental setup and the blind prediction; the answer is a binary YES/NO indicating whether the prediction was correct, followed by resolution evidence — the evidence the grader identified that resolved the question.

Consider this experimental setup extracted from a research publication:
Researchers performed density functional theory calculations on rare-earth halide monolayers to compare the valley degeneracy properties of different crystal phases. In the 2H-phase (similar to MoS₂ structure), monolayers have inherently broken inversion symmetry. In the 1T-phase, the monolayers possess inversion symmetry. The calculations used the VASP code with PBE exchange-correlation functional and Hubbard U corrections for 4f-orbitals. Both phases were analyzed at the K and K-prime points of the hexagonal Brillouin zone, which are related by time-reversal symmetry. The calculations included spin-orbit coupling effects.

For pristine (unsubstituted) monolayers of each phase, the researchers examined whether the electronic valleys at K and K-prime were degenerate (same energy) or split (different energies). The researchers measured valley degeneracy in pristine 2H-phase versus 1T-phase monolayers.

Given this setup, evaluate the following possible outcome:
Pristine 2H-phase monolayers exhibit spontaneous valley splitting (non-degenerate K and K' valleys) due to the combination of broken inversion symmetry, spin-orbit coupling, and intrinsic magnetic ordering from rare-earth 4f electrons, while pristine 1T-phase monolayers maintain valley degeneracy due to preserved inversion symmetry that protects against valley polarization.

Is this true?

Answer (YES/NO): YES